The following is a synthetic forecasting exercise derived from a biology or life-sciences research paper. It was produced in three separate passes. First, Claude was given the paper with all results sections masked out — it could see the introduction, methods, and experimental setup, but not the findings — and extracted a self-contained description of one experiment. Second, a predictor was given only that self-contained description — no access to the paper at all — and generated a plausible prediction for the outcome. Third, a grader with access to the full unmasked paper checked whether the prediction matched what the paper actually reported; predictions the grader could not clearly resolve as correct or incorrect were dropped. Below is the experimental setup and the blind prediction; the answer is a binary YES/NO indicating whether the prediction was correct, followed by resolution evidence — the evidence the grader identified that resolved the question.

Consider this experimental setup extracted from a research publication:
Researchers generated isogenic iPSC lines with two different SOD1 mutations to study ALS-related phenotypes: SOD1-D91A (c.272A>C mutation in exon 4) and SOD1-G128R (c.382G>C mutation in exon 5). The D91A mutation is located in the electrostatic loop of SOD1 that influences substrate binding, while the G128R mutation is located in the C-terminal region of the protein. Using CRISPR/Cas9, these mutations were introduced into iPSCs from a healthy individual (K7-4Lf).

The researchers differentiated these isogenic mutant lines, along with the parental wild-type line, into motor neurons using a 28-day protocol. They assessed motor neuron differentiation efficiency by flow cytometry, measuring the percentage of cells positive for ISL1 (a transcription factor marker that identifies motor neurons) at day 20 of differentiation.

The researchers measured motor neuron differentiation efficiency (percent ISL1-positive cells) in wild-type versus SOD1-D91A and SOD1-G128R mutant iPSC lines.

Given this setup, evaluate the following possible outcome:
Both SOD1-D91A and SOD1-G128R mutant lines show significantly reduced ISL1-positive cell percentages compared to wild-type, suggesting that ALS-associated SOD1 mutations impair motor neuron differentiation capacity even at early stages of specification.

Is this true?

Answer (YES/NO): NO